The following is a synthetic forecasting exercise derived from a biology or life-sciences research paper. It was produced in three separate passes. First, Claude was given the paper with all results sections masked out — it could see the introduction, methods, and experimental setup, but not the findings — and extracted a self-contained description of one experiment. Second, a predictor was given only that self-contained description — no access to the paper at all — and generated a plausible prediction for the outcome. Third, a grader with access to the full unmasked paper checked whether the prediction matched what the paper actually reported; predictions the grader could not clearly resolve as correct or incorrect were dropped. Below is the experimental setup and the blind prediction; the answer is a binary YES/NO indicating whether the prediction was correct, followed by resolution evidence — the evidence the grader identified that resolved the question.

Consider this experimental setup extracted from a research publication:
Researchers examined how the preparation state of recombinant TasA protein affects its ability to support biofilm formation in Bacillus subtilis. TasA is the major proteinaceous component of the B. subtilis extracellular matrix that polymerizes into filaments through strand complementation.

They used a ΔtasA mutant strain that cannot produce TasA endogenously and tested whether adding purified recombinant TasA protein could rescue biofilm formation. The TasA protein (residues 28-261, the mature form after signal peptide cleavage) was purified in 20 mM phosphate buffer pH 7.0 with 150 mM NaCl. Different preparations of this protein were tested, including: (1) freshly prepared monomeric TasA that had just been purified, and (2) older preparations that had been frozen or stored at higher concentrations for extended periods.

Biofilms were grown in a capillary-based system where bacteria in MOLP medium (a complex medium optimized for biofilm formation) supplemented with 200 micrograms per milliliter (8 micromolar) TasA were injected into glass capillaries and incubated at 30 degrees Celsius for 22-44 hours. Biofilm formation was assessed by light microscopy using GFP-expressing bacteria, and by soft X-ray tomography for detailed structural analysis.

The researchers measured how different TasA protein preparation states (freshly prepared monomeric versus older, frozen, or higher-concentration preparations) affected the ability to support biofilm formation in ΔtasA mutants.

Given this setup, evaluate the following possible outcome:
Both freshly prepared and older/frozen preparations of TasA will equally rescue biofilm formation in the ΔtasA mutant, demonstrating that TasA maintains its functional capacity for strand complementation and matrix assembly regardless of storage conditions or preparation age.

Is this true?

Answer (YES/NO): NO